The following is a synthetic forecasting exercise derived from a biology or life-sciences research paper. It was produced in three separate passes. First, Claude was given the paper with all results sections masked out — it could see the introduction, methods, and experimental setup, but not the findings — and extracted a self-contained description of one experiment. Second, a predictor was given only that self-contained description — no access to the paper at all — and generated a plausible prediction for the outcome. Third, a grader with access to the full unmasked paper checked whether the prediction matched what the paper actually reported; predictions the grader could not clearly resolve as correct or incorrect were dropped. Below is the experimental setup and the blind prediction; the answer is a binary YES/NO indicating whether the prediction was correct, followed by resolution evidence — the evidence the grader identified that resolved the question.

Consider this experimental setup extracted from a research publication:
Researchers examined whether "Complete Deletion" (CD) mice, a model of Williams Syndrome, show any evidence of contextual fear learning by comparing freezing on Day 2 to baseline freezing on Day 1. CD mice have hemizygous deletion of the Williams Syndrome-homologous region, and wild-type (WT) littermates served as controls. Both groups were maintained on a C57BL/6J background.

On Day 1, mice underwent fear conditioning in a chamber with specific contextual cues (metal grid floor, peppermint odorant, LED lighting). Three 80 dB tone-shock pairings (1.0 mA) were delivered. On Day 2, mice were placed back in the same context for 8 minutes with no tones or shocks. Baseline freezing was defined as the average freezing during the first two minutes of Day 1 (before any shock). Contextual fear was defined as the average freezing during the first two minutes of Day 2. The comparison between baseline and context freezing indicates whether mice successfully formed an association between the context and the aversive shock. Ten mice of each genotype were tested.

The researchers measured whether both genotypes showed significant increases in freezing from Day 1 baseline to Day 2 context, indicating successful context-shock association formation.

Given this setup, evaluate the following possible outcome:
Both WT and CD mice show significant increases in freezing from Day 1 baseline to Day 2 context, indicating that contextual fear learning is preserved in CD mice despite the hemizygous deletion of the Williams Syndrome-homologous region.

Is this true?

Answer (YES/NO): YES